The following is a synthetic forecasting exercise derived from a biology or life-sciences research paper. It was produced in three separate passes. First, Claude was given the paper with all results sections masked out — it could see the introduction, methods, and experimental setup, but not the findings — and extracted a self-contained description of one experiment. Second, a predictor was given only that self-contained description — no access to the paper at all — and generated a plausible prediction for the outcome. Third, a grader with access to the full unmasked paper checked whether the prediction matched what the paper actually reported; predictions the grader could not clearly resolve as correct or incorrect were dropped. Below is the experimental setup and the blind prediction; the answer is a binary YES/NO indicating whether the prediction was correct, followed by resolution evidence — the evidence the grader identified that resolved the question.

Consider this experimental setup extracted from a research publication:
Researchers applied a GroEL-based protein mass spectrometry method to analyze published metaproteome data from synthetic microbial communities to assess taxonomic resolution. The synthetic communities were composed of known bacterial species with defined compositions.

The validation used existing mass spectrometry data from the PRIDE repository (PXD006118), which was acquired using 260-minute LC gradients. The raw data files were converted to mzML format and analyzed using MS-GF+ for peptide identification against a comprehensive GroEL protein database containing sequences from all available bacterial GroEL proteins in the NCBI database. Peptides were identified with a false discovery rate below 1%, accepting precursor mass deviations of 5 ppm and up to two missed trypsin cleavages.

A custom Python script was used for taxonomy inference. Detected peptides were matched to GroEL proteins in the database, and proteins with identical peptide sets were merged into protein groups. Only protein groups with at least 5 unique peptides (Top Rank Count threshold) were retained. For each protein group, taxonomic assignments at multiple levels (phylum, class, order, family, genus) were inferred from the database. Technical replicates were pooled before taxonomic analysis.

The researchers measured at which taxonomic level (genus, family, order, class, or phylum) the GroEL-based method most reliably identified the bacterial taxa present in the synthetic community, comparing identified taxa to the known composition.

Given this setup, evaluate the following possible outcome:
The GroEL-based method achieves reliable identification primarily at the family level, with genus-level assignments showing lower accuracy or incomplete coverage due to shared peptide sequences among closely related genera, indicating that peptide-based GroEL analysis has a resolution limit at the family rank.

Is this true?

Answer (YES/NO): YES